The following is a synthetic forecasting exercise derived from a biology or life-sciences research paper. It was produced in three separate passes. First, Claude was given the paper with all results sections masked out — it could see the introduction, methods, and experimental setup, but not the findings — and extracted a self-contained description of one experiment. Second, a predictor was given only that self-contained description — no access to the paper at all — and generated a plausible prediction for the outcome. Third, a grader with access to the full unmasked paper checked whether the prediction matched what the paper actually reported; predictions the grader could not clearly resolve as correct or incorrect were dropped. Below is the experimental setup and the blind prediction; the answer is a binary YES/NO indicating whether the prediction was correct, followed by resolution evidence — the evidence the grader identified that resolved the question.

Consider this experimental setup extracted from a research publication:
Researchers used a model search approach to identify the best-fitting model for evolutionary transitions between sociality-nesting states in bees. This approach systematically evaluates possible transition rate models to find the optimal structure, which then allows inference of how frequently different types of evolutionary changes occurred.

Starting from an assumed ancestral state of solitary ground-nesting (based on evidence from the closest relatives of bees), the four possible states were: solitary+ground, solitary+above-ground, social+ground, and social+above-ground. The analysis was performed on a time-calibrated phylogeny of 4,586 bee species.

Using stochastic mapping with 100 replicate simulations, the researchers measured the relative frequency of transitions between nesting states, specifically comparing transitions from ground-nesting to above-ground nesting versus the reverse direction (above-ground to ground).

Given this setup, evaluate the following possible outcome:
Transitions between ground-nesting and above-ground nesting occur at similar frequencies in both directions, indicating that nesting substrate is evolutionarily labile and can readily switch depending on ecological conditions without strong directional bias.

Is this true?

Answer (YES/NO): NO